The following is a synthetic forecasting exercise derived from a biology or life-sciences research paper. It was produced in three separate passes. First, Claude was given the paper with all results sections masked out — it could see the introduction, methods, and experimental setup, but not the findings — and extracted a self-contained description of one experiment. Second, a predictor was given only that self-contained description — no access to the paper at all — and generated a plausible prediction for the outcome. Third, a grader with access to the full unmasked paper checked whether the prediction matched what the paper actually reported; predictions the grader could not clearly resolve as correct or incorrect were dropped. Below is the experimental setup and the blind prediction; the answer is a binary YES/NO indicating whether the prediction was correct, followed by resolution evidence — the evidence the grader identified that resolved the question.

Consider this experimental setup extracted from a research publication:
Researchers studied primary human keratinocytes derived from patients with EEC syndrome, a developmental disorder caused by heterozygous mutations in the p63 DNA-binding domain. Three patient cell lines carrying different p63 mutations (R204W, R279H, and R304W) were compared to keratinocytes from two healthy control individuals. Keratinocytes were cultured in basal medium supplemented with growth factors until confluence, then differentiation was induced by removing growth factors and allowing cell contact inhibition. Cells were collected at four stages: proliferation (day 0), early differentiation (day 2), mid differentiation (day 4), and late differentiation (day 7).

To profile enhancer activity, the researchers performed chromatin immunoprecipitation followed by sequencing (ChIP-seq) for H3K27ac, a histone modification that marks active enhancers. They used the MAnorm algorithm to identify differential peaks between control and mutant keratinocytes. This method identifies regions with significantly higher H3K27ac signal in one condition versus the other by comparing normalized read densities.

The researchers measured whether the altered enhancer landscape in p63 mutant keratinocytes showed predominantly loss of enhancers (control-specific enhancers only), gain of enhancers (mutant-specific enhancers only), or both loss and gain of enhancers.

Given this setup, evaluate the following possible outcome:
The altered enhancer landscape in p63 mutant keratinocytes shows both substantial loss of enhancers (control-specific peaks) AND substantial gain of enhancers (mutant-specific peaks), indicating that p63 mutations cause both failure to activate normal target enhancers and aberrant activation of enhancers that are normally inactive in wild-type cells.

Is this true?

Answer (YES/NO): YES